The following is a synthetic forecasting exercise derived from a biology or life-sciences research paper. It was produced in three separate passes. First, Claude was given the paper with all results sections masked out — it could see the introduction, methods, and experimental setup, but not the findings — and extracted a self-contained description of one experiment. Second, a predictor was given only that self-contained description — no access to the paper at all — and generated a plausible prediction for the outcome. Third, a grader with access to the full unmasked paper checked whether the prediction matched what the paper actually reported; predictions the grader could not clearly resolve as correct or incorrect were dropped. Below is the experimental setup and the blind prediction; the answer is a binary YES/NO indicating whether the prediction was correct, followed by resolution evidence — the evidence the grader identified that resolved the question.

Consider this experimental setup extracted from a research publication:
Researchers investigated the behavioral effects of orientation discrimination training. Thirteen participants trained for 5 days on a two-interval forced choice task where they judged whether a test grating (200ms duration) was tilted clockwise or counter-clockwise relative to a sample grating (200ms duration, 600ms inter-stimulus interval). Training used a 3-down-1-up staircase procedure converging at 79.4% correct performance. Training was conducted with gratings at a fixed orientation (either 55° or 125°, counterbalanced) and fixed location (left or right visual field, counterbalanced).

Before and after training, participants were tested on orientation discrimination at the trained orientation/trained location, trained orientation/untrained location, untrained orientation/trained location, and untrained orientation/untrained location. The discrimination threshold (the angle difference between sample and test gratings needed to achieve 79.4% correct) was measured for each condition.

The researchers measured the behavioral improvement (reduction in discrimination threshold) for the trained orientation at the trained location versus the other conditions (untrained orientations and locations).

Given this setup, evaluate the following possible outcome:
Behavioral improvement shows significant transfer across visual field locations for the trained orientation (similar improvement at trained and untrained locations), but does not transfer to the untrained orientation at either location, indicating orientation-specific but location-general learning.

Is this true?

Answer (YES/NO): NO